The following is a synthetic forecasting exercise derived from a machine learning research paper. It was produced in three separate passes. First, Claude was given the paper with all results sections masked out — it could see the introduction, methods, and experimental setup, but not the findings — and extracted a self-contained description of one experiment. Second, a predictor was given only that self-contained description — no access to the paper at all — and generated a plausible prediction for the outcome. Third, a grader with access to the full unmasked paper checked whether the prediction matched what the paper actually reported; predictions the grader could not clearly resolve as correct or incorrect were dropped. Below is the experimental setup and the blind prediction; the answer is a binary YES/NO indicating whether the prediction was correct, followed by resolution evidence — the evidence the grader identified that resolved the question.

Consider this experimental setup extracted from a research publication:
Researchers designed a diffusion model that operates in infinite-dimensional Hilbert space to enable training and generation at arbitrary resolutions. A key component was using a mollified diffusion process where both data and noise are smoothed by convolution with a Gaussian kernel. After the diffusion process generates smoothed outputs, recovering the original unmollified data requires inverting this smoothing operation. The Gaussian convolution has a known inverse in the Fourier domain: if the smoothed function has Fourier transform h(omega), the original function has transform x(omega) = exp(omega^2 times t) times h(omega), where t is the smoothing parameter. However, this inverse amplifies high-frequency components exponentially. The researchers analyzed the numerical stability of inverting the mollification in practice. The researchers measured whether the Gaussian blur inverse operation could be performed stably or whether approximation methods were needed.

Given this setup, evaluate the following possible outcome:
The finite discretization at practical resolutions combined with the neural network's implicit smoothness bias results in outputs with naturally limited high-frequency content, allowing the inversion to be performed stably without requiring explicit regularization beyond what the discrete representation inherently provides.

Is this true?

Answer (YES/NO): NO